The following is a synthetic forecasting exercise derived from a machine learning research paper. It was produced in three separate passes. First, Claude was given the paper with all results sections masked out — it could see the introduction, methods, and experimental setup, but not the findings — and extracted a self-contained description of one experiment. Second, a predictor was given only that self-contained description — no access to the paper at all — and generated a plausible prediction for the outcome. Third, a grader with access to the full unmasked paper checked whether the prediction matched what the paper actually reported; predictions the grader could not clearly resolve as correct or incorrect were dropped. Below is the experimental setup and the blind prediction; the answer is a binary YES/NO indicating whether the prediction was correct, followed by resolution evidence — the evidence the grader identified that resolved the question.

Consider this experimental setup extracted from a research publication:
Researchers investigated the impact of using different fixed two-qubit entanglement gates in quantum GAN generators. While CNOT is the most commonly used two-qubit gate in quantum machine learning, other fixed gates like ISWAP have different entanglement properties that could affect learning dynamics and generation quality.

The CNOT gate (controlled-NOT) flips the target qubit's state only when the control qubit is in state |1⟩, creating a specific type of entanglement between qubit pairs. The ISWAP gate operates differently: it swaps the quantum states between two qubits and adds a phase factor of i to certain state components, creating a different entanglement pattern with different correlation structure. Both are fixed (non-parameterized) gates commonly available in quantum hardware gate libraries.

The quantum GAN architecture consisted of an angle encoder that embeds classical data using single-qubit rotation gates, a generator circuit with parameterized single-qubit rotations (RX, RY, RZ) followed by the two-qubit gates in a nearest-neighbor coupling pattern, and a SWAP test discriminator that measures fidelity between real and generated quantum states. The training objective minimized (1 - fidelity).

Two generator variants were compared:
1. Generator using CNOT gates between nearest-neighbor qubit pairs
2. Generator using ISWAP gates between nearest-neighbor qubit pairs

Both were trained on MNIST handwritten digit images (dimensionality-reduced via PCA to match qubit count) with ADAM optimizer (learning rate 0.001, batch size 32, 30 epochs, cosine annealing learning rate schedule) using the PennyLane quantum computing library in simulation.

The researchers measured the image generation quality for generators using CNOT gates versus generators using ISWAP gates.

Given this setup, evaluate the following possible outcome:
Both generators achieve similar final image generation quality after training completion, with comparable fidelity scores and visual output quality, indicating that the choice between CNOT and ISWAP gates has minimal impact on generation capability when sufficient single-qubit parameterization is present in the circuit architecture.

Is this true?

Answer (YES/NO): NO